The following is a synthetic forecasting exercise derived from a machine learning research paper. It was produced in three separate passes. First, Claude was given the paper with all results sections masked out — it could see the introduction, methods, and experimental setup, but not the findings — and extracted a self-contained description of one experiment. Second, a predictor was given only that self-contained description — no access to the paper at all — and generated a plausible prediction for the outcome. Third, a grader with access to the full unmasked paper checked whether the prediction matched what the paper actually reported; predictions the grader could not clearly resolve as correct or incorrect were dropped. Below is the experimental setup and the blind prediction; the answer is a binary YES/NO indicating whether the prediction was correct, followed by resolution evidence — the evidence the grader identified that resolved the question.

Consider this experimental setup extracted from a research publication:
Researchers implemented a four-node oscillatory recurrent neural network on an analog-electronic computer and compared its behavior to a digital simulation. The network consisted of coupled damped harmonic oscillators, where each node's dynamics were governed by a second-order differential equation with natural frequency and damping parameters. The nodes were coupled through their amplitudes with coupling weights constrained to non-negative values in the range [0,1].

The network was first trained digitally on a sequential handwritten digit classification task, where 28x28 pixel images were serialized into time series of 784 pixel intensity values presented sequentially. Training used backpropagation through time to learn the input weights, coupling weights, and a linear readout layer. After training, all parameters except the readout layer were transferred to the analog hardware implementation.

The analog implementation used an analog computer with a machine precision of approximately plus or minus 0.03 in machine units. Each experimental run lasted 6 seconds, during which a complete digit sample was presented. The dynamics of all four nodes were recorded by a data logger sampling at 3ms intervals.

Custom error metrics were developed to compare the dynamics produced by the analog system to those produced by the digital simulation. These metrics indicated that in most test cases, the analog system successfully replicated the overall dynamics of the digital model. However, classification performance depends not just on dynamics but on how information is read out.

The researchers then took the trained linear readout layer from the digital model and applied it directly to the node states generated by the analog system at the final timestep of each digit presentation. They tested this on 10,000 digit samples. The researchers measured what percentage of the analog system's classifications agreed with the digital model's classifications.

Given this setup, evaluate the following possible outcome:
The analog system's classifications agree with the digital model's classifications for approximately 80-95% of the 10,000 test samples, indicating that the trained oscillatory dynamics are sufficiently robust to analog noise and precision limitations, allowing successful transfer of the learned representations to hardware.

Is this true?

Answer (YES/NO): NO